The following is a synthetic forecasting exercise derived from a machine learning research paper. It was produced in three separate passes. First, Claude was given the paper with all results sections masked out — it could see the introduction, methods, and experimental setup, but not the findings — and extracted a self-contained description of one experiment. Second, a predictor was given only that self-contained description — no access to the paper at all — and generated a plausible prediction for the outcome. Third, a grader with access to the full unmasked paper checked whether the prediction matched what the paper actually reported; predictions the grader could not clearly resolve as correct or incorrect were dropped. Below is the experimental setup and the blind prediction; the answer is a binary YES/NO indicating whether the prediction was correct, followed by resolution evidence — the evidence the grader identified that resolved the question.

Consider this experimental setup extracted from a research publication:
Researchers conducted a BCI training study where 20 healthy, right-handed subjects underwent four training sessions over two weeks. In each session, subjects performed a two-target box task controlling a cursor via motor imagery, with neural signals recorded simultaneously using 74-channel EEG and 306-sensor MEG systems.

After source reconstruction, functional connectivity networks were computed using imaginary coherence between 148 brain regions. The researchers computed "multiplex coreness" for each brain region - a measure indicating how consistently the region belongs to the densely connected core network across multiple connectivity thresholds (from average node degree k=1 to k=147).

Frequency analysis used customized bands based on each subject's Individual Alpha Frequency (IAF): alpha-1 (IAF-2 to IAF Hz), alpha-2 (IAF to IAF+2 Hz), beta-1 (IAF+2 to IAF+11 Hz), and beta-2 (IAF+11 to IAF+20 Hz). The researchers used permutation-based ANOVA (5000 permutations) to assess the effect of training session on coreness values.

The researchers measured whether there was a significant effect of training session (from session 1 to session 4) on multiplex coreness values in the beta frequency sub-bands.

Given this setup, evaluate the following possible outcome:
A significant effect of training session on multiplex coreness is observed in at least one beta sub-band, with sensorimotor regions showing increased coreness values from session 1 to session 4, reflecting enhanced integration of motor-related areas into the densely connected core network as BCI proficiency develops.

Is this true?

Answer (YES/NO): NO